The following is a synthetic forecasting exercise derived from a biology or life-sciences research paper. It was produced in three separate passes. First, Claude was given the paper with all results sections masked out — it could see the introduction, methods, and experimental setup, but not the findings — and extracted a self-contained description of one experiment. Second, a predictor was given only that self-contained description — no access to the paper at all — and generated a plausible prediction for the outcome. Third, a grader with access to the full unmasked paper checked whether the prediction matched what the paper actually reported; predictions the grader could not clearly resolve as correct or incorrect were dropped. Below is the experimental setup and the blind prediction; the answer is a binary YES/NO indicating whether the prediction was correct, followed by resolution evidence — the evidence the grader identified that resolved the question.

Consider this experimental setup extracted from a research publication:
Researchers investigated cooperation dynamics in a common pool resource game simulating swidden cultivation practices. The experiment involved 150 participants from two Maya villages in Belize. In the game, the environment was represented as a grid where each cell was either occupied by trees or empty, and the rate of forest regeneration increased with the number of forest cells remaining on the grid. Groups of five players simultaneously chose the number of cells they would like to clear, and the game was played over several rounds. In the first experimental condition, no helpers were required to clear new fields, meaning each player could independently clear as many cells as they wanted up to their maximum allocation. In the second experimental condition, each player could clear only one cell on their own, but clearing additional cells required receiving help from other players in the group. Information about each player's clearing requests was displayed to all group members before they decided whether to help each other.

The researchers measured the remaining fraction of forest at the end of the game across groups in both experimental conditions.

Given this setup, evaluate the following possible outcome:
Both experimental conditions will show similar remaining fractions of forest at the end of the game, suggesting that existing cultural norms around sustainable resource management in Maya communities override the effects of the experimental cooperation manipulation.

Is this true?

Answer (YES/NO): NO